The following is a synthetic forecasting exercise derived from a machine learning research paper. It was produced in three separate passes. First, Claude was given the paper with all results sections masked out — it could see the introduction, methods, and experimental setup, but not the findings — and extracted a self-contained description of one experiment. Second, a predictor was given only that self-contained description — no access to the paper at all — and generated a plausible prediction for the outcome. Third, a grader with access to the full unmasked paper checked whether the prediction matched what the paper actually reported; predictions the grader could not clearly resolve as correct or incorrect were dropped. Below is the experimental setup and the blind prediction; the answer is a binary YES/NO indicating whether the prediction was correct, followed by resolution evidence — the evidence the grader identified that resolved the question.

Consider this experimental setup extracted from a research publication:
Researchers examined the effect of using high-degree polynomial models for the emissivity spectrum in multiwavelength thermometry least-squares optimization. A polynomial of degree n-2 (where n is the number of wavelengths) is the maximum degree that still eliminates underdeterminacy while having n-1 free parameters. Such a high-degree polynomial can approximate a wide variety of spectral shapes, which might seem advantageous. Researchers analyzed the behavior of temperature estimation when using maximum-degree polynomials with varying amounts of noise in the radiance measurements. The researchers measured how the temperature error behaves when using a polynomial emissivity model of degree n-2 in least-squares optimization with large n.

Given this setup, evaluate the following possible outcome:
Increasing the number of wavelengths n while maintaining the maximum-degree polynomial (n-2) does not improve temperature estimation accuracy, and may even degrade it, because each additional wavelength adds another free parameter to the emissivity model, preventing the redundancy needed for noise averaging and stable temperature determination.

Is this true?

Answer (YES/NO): YES